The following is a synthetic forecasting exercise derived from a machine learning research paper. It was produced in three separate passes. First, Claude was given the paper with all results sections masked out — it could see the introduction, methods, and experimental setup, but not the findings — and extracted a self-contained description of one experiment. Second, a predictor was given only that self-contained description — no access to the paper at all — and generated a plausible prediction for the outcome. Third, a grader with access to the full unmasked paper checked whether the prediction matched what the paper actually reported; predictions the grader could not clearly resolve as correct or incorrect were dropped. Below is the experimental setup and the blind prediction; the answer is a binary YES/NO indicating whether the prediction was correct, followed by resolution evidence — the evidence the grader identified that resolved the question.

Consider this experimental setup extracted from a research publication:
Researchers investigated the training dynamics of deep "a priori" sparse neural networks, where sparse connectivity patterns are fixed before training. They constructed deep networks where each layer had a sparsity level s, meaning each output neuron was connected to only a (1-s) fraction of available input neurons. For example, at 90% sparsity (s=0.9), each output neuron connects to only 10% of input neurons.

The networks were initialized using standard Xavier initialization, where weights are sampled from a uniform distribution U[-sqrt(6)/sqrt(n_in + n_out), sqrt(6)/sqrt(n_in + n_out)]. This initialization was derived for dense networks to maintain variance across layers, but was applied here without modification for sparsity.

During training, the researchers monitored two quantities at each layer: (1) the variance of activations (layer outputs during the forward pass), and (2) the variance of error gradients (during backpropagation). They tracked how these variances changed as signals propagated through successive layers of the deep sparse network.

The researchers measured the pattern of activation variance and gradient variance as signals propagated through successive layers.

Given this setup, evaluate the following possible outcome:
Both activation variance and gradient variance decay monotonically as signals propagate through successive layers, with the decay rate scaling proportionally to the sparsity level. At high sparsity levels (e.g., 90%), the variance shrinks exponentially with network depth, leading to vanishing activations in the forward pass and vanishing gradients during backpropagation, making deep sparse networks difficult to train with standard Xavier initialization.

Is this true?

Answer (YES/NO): YES